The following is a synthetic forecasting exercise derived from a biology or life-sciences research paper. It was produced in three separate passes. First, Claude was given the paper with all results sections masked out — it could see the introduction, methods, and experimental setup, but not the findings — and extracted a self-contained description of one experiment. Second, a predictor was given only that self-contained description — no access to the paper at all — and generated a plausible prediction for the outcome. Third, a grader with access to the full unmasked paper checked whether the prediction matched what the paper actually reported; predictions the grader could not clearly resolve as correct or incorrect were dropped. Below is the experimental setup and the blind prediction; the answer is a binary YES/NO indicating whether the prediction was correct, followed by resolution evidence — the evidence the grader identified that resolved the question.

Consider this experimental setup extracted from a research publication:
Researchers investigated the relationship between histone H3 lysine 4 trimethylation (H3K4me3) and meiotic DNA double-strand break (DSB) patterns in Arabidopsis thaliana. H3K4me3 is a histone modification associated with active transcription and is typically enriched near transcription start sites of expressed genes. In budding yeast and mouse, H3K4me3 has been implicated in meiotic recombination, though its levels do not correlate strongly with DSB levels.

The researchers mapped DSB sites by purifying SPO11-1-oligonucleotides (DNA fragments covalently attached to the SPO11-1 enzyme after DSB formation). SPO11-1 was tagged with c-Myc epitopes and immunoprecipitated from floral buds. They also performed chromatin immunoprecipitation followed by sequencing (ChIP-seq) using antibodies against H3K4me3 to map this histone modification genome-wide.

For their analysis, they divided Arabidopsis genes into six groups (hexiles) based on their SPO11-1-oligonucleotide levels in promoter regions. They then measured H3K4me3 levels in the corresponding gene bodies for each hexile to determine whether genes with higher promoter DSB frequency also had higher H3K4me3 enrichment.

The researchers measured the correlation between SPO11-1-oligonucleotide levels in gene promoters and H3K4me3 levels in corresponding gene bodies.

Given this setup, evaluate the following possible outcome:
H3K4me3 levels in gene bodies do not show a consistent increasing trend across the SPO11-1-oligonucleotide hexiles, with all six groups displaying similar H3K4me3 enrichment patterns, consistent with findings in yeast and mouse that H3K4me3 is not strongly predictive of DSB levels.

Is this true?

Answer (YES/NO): YES